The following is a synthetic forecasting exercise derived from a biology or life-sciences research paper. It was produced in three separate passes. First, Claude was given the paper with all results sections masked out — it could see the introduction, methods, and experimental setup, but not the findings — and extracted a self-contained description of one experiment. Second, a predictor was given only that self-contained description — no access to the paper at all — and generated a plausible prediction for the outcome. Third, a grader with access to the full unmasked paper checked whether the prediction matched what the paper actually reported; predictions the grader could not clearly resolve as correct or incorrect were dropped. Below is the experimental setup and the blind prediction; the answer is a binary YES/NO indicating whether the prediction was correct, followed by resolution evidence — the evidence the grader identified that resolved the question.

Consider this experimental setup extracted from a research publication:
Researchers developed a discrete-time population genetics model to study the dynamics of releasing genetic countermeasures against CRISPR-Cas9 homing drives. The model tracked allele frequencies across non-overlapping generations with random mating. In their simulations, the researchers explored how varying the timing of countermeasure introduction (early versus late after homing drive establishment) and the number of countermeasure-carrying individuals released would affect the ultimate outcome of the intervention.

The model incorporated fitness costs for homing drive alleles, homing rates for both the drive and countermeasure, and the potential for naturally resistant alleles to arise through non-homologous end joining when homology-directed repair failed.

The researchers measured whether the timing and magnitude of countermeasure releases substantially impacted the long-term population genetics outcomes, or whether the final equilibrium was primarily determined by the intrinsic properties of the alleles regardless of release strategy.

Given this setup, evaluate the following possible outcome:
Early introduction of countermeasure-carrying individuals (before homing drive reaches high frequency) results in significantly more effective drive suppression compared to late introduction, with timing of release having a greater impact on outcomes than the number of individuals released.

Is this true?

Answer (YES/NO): NO